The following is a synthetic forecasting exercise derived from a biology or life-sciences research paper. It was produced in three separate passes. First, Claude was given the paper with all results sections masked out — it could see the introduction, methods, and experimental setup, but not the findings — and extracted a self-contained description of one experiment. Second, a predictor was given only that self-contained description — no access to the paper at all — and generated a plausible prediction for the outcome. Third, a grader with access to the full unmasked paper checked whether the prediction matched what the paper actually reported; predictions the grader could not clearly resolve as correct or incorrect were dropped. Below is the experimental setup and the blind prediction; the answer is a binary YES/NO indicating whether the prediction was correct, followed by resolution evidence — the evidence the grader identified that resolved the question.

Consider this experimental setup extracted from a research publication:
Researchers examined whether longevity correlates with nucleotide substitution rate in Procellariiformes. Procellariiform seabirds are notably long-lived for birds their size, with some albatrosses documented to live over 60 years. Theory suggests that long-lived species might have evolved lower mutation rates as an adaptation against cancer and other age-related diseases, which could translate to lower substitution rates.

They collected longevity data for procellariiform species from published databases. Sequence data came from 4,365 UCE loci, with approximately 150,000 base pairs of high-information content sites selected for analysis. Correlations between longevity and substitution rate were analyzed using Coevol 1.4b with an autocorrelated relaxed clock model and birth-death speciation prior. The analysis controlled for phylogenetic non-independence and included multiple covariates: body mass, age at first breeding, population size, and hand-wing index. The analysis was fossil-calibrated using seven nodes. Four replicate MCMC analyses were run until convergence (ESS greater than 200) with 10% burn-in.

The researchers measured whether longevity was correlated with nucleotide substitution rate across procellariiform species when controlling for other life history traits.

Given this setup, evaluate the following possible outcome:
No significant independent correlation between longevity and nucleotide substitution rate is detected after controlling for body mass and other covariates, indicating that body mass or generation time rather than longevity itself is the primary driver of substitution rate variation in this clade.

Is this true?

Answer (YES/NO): NO